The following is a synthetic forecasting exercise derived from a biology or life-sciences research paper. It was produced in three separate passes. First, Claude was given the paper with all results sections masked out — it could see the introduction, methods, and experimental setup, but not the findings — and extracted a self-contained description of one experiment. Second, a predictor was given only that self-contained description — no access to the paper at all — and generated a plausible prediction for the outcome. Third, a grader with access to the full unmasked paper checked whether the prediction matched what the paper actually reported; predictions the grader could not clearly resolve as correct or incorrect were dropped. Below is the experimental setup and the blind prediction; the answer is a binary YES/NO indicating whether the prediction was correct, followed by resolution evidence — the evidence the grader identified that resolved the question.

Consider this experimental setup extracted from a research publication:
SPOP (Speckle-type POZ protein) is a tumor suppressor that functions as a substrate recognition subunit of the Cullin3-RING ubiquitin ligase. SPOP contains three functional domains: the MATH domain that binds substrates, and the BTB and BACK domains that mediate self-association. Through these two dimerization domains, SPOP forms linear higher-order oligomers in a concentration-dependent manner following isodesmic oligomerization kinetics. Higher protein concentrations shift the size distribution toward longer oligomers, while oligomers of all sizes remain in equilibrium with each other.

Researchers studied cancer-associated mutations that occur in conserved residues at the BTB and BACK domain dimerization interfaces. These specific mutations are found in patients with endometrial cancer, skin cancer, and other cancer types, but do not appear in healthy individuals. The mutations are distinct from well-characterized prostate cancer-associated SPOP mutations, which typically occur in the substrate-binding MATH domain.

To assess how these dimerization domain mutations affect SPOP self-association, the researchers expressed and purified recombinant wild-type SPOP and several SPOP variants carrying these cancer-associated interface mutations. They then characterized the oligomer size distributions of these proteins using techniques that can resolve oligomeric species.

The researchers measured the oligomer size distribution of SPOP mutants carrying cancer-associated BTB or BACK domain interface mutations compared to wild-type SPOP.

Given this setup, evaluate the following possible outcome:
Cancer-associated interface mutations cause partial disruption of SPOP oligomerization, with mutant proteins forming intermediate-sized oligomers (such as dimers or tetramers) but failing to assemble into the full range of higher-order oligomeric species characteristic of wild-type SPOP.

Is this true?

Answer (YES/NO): NO